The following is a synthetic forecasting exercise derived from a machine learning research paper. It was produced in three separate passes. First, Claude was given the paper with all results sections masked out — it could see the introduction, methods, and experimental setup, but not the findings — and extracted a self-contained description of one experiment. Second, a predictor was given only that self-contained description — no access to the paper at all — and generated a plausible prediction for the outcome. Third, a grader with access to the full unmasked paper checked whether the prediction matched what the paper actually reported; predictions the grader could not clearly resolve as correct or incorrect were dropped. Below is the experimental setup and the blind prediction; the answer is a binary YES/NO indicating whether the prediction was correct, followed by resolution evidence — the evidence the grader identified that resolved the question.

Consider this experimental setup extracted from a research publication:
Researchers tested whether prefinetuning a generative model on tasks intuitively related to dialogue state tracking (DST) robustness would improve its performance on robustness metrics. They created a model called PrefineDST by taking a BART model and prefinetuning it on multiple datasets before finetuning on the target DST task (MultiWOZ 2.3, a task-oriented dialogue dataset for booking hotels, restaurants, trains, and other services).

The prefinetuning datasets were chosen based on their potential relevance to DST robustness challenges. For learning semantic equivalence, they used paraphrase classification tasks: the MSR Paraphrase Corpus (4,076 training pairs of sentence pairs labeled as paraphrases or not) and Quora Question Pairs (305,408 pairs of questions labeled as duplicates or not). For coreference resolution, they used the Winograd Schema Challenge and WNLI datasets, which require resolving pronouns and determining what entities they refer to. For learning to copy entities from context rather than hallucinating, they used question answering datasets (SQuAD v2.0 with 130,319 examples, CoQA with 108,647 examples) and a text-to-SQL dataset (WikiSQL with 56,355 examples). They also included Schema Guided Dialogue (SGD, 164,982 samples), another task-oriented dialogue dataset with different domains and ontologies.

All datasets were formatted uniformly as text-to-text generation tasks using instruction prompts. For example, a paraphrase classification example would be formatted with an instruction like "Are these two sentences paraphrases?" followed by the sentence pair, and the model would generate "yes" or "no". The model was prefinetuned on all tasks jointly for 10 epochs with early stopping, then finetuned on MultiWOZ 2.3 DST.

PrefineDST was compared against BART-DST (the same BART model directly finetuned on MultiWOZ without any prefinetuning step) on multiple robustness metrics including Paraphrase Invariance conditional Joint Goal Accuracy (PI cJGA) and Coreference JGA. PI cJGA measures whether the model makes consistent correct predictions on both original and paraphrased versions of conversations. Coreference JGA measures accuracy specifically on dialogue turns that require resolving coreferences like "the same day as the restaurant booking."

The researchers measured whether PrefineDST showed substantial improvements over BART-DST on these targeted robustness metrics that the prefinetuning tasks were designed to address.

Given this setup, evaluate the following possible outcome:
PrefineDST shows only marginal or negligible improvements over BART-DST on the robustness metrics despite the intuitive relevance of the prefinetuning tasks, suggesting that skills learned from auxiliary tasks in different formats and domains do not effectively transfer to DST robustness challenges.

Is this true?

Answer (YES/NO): YES